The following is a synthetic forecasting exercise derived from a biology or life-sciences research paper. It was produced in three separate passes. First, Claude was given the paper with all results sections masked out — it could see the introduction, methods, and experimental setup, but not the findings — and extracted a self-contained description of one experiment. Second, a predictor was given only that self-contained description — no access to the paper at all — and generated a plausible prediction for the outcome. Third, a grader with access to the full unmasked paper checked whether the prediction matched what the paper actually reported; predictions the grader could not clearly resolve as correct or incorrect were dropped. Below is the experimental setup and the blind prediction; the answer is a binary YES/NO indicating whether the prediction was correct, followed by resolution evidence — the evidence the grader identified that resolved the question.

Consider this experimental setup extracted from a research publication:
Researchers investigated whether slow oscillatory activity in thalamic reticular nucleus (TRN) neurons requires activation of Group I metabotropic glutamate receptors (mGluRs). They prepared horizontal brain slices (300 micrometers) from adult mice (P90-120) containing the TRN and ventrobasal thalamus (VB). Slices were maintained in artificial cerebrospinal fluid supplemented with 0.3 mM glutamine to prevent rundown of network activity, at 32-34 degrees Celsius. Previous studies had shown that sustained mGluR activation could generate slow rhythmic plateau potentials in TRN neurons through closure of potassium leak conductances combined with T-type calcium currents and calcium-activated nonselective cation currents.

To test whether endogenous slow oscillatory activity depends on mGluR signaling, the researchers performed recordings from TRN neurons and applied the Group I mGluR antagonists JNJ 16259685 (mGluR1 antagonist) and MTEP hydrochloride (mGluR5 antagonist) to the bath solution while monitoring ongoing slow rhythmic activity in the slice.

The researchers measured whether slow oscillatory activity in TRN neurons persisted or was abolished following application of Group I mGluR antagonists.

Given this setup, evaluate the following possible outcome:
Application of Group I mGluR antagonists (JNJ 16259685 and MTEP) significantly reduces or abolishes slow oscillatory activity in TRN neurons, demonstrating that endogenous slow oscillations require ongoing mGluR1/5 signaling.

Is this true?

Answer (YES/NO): NO